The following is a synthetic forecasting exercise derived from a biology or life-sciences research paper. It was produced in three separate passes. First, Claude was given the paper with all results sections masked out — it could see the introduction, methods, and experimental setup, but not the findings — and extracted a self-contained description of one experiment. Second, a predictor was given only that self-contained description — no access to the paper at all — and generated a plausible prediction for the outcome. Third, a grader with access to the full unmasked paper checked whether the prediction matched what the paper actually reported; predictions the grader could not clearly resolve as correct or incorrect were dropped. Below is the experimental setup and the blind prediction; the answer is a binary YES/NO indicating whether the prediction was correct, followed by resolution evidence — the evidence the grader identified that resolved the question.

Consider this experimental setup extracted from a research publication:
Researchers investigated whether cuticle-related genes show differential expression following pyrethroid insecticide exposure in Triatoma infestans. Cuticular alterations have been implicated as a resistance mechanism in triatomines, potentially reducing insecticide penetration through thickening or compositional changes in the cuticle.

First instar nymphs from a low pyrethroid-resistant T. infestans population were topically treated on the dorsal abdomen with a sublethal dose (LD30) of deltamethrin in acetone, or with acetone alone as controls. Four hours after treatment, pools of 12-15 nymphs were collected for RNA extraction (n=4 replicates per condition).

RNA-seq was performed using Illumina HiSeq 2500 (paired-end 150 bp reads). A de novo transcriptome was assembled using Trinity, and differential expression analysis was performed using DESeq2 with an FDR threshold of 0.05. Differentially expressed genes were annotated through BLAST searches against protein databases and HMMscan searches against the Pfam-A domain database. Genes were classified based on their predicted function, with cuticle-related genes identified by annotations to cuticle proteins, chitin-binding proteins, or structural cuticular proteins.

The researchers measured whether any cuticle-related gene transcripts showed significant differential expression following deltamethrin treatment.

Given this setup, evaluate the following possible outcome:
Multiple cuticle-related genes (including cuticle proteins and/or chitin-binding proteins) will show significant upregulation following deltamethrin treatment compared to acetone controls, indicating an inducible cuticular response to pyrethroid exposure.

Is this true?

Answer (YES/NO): NO